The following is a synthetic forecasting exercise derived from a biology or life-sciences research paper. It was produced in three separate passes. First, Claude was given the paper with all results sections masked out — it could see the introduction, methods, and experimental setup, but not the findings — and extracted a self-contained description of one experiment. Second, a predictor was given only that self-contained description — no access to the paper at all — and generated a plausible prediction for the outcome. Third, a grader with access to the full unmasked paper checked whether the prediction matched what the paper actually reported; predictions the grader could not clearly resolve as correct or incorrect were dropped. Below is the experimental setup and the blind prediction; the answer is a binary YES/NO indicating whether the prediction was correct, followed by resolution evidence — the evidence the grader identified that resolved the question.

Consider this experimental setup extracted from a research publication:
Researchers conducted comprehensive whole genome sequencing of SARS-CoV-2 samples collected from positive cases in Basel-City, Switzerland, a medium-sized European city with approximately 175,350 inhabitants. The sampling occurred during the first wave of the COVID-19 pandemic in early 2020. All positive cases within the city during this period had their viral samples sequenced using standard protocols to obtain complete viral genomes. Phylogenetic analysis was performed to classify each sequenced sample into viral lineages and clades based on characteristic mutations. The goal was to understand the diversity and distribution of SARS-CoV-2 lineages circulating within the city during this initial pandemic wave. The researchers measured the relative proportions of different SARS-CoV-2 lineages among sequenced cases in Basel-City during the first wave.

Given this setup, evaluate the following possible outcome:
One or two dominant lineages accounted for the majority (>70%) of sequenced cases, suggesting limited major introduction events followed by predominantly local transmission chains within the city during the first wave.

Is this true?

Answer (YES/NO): NO